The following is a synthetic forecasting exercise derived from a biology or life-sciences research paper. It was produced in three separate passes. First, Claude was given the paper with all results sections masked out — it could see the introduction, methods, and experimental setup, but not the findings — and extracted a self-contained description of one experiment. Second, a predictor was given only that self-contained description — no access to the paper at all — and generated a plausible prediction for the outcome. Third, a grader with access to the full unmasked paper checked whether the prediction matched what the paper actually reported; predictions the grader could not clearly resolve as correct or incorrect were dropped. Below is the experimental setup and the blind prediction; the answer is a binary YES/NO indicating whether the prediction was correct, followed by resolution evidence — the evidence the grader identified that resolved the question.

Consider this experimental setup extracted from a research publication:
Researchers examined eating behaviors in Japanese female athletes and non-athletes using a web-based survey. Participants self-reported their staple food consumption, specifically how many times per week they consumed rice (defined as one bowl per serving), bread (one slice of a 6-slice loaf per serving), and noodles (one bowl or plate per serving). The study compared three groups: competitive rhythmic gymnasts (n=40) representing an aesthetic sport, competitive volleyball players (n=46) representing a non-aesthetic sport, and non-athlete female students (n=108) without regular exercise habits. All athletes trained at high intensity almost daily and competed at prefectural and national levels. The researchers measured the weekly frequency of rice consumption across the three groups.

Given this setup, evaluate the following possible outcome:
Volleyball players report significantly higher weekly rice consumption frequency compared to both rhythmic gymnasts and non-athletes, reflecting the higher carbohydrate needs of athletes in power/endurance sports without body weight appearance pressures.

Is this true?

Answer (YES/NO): NO